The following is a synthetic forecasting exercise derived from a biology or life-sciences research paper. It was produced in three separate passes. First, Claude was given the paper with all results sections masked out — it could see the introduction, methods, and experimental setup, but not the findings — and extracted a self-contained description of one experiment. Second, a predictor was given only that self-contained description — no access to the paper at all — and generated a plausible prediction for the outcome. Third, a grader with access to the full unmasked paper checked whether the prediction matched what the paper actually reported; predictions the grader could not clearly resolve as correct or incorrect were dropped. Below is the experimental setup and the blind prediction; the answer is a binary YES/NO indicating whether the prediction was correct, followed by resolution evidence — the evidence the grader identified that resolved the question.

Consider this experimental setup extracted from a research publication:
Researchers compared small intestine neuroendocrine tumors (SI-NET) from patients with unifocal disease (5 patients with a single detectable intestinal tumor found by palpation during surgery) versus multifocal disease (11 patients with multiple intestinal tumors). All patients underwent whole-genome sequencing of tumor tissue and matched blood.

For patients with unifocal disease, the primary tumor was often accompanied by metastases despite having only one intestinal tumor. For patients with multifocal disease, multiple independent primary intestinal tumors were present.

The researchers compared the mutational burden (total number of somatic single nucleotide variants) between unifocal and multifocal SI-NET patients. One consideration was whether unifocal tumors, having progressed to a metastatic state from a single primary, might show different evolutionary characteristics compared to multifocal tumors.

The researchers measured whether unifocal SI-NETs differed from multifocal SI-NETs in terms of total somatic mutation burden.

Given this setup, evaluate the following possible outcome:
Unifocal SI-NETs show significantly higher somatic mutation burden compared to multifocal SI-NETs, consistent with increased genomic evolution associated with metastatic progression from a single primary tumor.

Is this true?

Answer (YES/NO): NO